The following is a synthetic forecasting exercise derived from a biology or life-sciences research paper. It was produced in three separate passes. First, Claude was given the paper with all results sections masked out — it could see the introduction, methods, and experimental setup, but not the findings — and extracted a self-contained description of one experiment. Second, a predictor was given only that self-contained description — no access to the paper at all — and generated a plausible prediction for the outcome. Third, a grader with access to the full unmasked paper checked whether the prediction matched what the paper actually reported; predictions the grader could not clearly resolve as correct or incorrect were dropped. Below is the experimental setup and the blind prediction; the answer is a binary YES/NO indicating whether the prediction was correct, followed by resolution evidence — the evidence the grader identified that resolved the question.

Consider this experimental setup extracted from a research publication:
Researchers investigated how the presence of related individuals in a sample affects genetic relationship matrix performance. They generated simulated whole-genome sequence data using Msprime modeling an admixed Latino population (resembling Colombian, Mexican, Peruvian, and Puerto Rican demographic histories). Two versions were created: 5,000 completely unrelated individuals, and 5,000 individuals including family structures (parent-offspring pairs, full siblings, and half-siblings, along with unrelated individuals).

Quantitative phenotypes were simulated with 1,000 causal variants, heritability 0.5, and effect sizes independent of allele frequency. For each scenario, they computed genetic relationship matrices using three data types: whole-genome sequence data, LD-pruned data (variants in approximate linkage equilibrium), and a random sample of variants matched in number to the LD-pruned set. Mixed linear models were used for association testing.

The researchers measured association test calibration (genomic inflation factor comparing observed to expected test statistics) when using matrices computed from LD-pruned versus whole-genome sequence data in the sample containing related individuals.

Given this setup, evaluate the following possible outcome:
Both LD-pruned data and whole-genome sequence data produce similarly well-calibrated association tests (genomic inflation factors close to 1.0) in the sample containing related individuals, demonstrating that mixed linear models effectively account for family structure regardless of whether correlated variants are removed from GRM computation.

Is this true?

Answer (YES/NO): NO